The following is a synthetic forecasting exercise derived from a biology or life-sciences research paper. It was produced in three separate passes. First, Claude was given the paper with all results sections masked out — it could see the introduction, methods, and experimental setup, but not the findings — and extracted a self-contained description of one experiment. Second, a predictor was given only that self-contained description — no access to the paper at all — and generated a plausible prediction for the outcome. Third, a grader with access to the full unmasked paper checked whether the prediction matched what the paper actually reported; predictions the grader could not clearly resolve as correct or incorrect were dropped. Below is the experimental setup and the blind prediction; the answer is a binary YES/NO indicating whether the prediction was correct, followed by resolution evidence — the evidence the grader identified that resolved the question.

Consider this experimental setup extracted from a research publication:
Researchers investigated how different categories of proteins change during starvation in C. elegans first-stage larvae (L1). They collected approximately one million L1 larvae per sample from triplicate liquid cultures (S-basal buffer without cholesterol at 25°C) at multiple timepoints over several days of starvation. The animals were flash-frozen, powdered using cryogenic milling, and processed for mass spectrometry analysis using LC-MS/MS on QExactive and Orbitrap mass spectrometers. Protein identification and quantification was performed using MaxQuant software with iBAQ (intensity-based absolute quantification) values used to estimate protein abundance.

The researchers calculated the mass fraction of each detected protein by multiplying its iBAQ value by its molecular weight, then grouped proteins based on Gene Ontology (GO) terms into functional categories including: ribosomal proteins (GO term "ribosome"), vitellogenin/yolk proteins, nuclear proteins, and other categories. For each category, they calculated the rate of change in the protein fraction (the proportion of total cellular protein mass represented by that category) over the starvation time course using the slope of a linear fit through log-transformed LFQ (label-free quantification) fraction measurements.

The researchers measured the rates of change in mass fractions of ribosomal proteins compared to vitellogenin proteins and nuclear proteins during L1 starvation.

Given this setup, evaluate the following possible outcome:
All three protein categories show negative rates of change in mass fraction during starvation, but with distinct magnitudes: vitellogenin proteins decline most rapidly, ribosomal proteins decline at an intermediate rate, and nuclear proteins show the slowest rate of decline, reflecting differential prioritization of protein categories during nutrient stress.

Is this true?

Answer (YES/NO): NO